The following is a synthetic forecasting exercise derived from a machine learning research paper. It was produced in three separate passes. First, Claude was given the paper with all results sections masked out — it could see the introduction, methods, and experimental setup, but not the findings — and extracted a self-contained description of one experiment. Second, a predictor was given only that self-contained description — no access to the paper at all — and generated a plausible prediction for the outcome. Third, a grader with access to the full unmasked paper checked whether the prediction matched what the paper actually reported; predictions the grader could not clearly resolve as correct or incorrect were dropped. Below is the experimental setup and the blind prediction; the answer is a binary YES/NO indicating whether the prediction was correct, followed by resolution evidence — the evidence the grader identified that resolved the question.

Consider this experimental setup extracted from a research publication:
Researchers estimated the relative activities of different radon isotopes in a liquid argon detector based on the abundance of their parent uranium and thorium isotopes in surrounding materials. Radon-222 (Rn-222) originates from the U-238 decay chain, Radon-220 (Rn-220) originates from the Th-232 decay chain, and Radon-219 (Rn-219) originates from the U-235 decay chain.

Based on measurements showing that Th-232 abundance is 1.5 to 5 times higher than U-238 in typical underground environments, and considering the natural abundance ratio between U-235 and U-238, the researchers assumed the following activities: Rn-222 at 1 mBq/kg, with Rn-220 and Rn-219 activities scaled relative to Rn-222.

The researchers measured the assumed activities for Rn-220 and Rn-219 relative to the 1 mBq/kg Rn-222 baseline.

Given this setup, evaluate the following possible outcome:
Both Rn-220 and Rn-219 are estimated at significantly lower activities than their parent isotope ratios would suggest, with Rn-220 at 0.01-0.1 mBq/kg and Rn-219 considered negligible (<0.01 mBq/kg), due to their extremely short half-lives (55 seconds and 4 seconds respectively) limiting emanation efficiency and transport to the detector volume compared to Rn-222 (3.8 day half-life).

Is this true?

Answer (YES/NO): NO